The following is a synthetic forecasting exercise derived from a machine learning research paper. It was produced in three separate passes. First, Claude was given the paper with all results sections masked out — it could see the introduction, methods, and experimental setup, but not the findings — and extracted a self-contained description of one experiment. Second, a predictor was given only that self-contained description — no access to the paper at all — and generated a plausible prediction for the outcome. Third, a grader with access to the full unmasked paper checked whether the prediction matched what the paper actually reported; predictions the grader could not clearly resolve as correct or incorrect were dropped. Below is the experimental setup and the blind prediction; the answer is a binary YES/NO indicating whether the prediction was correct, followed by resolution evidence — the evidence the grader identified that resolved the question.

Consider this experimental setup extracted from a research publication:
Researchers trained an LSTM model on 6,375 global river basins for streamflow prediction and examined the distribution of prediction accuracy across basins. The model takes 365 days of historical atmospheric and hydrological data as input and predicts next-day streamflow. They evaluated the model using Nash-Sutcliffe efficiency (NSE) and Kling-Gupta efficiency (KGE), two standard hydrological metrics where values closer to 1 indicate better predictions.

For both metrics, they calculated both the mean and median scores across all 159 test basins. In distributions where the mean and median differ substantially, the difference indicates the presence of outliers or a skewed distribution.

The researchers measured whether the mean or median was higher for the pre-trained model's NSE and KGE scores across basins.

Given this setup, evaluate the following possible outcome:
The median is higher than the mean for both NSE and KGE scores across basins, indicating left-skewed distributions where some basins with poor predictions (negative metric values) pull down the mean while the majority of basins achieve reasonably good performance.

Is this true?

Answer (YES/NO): YES